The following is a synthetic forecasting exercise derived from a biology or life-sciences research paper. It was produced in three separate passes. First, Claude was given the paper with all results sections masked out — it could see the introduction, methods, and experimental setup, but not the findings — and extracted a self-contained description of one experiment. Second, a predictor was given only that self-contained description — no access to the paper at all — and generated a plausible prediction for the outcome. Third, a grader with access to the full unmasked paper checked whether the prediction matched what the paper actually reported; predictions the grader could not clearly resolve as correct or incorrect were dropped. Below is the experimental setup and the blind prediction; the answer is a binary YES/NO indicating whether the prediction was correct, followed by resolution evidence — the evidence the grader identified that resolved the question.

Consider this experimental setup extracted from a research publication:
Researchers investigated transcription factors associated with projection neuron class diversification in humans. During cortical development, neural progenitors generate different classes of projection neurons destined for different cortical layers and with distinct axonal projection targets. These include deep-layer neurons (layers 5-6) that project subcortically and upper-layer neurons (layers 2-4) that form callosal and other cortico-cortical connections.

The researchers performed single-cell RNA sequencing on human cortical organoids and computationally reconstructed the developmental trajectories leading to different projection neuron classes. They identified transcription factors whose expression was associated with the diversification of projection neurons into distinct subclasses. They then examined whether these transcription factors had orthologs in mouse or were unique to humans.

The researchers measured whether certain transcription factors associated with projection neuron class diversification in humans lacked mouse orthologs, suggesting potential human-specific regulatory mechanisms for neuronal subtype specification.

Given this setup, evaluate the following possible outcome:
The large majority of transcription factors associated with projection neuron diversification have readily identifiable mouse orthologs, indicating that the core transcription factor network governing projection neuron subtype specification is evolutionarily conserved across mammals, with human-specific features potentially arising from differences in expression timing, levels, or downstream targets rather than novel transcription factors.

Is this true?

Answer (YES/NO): NO